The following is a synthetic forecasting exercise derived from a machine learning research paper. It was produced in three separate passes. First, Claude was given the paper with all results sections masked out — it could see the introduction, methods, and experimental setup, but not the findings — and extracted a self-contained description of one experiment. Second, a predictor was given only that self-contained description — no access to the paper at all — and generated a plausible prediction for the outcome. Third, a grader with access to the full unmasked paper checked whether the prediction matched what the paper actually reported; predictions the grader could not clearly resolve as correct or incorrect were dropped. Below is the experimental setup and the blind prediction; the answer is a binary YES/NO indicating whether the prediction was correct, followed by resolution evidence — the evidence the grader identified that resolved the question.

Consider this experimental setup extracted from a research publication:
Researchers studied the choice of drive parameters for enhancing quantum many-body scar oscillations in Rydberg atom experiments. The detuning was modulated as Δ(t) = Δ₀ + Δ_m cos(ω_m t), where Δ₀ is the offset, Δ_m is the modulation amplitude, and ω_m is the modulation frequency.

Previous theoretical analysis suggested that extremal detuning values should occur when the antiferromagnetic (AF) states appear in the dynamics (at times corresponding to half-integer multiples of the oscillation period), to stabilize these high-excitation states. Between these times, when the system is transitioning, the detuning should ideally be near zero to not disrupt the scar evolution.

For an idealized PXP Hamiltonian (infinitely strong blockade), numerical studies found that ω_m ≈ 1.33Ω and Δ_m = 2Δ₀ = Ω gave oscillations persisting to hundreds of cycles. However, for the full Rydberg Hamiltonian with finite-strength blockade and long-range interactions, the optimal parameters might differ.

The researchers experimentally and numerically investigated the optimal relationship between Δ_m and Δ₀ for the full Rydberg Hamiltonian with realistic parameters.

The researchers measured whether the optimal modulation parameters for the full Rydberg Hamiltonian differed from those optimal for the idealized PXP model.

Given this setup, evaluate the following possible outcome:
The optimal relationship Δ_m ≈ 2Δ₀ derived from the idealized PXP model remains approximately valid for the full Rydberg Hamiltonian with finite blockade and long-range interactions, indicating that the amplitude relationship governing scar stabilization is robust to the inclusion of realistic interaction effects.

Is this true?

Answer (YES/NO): NO